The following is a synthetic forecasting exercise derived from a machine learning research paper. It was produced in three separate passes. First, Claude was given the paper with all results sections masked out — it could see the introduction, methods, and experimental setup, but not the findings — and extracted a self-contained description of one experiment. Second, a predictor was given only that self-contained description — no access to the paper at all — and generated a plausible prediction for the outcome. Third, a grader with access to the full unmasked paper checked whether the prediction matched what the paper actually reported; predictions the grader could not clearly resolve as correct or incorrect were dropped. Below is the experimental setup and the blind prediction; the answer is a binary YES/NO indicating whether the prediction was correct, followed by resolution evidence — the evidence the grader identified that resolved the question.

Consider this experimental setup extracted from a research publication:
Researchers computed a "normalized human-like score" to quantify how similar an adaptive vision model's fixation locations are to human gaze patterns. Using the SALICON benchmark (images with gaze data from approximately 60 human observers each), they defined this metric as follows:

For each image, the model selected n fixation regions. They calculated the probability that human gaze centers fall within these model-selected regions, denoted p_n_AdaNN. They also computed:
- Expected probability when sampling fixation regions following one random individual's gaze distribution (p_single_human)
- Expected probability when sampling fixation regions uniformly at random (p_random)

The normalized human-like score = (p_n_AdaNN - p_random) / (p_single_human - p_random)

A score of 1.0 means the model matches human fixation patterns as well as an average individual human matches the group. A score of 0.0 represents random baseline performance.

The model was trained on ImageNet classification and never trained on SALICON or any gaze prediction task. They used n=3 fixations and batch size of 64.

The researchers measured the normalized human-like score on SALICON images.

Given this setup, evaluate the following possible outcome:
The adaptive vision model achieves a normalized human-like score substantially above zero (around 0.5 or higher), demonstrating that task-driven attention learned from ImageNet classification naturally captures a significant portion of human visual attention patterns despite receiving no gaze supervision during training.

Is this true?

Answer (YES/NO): YES